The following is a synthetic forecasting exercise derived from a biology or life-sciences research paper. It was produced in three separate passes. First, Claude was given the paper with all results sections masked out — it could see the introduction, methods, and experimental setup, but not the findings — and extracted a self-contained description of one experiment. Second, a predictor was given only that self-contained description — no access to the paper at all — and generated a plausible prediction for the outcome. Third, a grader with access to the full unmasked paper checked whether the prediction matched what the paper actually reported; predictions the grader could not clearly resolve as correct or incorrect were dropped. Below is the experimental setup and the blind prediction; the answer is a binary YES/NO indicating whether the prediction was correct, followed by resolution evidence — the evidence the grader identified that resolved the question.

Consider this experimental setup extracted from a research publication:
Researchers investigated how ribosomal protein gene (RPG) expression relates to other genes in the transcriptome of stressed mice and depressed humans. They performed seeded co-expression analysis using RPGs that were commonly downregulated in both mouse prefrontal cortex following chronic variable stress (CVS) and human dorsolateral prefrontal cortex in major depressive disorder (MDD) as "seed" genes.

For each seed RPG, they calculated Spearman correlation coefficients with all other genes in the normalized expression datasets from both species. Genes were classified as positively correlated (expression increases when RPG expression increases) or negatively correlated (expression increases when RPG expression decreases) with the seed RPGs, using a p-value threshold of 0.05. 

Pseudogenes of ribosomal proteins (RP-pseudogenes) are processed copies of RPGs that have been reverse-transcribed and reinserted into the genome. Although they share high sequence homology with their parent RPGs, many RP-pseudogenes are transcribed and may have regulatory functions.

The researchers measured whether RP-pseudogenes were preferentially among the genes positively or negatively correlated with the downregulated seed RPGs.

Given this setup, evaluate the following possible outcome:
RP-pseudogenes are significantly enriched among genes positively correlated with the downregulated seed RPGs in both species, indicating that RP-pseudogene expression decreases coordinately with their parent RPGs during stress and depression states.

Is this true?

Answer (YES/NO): NO